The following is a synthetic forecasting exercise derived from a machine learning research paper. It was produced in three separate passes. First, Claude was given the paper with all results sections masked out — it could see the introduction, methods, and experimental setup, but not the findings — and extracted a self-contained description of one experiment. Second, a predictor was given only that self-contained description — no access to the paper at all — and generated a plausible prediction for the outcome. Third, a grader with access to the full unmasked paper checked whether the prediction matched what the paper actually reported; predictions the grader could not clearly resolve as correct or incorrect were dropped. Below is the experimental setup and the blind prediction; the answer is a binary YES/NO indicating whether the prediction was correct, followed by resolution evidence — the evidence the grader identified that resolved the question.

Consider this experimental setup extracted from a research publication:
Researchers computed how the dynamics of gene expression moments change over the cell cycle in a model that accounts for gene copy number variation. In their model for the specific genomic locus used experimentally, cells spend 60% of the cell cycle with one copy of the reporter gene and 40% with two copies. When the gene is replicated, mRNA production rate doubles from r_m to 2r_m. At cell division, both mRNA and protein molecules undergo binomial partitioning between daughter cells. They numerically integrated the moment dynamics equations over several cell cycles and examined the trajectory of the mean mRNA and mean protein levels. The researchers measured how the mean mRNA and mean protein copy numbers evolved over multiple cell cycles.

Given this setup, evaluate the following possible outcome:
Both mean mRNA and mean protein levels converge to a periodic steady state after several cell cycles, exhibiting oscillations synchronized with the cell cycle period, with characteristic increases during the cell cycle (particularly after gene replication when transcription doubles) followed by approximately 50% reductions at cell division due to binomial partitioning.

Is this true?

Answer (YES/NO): YES